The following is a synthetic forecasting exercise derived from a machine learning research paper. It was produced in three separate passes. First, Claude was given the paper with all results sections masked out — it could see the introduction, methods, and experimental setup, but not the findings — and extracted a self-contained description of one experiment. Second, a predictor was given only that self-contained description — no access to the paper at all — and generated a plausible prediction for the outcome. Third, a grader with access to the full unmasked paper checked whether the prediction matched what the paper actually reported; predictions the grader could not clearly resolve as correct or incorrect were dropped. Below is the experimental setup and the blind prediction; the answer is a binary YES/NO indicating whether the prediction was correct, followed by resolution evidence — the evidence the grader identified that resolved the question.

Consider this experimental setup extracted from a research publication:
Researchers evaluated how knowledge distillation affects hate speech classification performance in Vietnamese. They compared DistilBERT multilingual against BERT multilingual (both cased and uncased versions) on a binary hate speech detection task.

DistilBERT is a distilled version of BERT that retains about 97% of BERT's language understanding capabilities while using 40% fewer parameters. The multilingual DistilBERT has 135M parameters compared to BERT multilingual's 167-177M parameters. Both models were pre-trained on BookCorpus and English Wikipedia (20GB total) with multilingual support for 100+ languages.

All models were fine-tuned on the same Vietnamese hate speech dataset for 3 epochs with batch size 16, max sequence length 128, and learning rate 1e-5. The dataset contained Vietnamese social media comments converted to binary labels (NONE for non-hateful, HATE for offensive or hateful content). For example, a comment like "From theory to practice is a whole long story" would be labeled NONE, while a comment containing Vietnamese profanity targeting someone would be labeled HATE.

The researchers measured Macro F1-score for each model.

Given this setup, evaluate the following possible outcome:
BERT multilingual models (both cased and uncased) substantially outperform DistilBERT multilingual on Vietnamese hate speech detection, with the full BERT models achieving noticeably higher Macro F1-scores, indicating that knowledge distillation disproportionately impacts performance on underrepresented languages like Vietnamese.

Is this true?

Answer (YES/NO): YES